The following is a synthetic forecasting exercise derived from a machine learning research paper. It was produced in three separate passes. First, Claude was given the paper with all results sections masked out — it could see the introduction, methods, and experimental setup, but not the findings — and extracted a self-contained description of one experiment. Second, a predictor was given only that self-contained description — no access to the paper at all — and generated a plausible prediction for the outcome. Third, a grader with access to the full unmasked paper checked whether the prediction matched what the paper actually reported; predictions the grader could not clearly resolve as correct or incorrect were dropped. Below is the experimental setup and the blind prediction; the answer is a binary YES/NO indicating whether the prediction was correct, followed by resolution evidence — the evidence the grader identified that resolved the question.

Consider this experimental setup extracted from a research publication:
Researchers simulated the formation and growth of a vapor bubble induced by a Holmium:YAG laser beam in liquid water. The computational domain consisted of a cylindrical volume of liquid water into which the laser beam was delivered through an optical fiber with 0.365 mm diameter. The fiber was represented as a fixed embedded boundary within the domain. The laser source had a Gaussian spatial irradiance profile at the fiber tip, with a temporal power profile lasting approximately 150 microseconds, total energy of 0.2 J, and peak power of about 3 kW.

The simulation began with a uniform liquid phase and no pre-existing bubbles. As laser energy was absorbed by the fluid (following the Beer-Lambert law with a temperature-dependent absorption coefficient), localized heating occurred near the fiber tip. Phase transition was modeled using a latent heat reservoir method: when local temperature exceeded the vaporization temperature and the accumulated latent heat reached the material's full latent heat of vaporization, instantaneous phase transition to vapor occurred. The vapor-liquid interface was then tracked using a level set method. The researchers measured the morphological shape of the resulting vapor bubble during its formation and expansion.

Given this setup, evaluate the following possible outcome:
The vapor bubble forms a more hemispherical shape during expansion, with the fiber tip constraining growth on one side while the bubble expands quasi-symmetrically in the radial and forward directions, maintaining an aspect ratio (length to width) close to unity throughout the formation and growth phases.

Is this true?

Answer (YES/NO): NO